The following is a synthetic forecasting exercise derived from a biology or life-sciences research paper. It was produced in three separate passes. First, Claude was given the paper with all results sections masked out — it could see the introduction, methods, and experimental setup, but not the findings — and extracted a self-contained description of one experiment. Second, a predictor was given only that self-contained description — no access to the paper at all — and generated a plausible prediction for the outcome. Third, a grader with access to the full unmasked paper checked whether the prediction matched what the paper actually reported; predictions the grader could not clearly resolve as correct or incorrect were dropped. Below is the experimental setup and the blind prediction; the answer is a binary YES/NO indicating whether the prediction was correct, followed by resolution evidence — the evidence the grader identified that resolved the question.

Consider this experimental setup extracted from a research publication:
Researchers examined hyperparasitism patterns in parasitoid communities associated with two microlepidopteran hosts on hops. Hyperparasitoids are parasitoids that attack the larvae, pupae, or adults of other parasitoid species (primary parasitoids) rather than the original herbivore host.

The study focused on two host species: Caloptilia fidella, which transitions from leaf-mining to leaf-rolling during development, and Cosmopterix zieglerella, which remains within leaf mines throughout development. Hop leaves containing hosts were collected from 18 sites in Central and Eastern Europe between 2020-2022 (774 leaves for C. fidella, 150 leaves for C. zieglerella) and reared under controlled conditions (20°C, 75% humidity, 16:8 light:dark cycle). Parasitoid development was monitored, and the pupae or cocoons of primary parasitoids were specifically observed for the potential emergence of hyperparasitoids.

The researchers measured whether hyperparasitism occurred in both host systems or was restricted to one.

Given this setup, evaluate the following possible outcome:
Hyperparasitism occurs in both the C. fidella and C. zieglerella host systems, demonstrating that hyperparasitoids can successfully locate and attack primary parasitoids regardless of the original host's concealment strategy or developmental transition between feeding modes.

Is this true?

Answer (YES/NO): NO